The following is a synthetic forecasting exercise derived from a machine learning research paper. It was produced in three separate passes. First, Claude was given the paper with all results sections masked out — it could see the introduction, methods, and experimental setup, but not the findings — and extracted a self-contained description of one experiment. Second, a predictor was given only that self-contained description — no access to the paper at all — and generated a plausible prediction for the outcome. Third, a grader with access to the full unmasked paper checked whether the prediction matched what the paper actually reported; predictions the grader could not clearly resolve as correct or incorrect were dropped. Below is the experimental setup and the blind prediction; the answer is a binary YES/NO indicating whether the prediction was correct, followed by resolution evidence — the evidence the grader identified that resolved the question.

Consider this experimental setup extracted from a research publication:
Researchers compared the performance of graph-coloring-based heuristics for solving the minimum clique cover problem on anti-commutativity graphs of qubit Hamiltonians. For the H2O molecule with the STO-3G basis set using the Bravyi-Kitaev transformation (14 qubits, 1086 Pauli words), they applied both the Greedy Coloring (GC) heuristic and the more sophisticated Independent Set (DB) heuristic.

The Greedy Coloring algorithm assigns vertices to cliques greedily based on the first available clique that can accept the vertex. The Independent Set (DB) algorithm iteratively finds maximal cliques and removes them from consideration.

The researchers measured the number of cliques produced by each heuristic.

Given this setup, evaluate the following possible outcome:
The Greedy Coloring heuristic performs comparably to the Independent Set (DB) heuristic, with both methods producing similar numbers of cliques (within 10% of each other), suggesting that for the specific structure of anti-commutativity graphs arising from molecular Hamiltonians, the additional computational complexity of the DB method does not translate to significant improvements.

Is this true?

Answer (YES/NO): NO